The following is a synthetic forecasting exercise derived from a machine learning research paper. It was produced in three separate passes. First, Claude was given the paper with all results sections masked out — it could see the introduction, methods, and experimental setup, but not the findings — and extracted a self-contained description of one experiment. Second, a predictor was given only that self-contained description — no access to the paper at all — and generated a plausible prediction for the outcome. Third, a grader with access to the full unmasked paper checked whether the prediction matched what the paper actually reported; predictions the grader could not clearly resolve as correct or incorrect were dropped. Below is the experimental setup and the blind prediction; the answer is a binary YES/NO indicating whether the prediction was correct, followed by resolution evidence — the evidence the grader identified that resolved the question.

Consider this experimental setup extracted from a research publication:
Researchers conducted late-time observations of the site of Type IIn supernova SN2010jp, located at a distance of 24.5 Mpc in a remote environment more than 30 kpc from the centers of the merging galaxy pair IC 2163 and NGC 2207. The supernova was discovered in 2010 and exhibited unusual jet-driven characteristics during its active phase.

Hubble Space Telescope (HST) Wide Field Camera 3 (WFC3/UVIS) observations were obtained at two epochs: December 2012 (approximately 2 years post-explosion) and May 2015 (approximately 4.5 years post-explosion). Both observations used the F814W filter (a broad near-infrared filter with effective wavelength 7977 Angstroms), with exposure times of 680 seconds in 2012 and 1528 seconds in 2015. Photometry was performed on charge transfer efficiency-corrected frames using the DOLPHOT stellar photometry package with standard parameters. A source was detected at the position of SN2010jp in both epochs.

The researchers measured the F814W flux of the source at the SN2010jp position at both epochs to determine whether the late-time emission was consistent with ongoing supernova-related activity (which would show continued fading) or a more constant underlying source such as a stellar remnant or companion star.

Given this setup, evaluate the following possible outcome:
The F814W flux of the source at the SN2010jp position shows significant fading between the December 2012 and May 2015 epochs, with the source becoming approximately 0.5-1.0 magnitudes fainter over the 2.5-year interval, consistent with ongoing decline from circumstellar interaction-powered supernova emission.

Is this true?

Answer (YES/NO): NO